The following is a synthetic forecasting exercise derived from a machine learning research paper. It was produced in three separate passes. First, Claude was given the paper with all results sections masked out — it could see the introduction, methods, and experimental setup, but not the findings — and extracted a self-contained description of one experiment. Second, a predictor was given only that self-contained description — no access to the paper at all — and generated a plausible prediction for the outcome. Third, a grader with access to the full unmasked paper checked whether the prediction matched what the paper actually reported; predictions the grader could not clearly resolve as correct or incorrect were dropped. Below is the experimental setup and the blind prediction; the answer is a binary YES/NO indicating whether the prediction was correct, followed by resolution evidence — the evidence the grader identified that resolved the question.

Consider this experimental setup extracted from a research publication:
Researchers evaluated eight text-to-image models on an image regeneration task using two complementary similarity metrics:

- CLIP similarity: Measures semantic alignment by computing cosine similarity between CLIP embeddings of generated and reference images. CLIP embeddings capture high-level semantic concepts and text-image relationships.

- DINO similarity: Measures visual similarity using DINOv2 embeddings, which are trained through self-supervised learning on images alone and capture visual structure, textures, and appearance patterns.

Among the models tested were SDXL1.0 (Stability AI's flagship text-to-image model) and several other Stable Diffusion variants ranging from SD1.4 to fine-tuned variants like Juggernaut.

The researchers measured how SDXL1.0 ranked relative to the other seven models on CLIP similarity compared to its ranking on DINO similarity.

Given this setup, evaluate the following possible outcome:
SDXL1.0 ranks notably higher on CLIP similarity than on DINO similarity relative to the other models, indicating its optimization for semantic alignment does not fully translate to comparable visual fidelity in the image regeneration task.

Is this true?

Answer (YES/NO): NO